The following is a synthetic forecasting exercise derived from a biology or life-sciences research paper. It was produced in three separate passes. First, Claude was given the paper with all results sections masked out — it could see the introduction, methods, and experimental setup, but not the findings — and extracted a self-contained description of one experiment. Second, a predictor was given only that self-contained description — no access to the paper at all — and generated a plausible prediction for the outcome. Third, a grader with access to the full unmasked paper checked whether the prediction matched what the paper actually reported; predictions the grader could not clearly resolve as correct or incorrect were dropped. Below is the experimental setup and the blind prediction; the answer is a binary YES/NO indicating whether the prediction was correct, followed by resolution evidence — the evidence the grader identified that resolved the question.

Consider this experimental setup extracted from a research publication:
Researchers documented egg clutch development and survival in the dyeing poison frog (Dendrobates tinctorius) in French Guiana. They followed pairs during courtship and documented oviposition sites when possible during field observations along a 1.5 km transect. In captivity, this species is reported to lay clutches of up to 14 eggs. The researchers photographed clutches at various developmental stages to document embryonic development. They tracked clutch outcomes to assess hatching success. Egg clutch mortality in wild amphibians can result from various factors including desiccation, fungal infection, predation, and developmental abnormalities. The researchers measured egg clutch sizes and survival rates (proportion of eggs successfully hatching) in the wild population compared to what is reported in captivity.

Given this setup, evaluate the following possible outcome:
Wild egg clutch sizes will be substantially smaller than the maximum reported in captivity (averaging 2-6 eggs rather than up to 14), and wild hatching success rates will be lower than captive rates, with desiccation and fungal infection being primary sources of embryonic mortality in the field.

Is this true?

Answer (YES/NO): NO